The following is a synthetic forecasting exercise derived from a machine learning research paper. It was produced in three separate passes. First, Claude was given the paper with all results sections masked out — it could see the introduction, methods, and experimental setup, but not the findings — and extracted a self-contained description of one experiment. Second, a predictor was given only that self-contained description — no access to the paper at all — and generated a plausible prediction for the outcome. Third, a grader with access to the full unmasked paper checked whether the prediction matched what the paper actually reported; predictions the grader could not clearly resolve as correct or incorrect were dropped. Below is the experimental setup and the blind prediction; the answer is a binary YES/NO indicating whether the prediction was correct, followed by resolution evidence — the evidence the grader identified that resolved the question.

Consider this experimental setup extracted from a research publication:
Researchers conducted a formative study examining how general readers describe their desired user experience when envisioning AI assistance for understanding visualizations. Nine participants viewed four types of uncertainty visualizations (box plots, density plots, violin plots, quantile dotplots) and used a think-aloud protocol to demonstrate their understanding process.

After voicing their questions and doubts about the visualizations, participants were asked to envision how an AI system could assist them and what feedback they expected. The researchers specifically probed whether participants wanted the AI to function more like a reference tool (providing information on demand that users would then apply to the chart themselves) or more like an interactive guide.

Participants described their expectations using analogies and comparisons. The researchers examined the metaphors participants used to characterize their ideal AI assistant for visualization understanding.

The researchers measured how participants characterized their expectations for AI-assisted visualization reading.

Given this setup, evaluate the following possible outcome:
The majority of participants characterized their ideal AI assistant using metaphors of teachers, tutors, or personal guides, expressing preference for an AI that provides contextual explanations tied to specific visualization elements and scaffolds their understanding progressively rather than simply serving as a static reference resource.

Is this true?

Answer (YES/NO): YES